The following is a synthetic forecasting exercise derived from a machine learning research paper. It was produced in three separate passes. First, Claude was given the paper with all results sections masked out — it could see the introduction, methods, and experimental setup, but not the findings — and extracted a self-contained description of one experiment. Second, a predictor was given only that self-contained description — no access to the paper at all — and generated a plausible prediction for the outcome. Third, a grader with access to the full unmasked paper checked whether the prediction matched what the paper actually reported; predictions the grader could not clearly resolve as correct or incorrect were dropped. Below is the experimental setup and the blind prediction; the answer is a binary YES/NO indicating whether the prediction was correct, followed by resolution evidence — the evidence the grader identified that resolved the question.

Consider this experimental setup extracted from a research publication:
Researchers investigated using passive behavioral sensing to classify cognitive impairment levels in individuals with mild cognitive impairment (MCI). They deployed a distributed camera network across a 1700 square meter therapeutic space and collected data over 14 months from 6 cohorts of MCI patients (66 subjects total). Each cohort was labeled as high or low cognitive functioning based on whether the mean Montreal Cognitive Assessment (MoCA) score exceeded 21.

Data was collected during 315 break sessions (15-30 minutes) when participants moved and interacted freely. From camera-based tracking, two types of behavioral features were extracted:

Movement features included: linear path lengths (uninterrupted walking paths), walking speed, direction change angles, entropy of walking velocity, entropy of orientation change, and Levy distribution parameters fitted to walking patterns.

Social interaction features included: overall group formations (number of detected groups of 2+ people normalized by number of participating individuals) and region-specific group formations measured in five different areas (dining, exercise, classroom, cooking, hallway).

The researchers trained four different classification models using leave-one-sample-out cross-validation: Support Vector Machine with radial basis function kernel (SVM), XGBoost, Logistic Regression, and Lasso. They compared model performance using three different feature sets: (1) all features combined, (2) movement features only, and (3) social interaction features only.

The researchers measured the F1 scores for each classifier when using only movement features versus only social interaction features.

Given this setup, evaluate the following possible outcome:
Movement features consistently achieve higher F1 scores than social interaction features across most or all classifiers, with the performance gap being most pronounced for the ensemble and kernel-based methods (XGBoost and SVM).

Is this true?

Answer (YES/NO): NO